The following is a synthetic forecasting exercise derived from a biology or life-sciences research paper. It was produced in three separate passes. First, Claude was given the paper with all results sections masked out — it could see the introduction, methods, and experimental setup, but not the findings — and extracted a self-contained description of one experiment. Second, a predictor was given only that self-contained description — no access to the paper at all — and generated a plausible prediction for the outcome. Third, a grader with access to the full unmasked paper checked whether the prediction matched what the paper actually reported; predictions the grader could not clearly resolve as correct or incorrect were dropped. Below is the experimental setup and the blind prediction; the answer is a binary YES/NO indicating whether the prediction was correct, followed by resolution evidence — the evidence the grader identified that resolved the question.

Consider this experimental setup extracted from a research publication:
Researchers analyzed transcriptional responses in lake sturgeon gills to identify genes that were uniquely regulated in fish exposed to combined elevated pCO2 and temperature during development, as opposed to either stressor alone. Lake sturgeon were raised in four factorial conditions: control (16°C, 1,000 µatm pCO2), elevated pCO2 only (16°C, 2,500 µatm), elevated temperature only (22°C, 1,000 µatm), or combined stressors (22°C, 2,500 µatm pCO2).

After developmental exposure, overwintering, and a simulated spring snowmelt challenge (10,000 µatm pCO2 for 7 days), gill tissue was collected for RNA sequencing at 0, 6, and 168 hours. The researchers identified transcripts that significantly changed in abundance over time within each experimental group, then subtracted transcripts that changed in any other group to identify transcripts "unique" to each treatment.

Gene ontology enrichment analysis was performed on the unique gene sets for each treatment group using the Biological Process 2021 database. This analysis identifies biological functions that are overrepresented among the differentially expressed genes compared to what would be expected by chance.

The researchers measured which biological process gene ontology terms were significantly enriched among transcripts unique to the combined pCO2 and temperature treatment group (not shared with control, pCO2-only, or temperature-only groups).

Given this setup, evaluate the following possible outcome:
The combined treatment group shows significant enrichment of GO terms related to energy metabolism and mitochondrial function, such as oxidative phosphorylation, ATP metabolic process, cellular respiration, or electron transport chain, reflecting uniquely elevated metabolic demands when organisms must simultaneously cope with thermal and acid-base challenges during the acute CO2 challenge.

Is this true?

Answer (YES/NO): NO